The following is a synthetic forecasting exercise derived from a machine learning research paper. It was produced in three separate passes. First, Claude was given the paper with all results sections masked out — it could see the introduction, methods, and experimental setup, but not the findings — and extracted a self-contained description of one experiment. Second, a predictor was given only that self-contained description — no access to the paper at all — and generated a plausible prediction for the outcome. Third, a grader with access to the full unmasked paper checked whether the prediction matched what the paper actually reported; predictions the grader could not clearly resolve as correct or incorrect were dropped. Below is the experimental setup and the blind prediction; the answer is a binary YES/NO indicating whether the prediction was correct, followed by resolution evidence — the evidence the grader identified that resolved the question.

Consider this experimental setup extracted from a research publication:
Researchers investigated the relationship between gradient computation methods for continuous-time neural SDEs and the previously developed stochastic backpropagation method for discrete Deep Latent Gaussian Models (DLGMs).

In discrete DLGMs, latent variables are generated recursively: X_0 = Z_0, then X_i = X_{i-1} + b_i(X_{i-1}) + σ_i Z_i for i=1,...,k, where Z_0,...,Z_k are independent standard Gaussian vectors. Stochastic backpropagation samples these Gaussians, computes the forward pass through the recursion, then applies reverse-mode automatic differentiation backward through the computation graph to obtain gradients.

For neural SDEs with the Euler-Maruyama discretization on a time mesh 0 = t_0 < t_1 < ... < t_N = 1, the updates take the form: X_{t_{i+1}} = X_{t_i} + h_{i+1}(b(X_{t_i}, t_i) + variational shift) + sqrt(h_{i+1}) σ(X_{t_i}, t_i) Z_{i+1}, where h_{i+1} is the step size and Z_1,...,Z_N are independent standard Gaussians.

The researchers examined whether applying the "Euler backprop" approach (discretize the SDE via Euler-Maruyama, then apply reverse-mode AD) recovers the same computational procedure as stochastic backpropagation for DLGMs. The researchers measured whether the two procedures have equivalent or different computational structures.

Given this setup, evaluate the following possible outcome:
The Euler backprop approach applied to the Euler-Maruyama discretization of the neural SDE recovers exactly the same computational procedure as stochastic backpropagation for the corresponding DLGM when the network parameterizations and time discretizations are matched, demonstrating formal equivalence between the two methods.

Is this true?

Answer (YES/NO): YES